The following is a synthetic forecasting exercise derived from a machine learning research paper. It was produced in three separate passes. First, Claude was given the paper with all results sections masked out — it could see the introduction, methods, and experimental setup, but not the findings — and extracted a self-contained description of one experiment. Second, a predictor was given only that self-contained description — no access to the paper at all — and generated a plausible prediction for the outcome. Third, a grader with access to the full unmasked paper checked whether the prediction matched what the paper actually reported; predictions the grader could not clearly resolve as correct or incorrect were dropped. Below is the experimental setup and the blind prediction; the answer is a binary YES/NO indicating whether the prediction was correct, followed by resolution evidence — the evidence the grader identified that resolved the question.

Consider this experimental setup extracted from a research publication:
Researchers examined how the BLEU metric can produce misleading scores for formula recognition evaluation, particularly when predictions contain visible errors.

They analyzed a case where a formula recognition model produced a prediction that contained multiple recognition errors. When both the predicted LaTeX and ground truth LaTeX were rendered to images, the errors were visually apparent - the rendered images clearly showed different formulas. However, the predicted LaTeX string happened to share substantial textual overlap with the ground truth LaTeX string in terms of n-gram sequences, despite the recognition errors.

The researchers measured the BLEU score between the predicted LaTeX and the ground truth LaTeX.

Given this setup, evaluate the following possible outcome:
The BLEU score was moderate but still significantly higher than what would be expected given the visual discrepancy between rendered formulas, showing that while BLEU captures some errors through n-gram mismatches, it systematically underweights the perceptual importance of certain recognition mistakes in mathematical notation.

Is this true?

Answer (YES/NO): NO